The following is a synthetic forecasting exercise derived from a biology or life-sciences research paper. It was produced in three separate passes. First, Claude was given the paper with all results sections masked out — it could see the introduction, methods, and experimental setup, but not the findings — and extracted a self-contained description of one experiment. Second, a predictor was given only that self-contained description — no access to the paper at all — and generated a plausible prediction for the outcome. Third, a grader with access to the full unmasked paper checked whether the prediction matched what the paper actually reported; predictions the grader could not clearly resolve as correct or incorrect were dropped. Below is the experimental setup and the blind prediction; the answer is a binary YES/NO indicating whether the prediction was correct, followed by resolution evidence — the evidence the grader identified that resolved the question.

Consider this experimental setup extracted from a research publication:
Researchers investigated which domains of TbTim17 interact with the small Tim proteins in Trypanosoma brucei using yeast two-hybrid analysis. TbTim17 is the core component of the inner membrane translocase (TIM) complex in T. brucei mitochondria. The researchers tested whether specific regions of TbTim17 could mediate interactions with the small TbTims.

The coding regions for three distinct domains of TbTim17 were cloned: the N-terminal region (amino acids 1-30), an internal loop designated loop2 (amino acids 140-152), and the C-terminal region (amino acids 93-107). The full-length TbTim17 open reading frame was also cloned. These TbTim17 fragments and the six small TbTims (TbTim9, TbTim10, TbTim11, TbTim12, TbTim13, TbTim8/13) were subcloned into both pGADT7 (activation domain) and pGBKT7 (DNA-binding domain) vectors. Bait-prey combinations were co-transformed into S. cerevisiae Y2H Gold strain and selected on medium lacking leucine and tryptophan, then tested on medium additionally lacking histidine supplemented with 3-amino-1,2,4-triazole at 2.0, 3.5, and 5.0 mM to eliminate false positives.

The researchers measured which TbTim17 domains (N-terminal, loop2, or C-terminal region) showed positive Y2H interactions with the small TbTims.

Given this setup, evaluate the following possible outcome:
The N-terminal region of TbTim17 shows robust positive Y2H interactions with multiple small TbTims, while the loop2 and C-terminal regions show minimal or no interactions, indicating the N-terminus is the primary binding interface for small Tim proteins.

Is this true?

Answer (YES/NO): NO